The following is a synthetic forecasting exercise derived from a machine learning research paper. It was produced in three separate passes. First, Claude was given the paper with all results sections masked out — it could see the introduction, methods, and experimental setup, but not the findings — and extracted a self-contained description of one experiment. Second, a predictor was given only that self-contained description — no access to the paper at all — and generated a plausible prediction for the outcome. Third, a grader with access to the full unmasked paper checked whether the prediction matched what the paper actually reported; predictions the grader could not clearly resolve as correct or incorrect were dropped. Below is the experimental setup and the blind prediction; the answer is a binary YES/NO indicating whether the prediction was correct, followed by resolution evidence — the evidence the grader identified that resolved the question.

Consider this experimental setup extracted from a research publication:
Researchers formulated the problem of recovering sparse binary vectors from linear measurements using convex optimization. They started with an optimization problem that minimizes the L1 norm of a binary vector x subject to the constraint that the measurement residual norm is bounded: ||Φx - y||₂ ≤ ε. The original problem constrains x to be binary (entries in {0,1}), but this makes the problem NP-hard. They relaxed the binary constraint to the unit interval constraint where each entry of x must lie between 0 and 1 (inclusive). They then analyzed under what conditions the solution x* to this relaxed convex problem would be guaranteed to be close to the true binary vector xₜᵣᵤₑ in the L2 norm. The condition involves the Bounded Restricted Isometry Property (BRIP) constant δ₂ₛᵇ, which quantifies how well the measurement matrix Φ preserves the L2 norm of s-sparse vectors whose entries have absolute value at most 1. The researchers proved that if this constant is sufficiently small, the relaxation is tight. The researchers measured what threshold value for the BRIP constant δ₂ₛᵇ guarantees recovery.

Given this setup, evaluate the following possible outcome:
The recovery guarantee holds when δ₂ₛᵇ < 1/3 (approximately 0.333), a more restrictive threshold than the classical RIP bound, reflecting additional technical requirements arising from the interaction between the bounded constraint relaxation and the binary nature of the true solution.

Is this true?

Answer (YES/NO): NO